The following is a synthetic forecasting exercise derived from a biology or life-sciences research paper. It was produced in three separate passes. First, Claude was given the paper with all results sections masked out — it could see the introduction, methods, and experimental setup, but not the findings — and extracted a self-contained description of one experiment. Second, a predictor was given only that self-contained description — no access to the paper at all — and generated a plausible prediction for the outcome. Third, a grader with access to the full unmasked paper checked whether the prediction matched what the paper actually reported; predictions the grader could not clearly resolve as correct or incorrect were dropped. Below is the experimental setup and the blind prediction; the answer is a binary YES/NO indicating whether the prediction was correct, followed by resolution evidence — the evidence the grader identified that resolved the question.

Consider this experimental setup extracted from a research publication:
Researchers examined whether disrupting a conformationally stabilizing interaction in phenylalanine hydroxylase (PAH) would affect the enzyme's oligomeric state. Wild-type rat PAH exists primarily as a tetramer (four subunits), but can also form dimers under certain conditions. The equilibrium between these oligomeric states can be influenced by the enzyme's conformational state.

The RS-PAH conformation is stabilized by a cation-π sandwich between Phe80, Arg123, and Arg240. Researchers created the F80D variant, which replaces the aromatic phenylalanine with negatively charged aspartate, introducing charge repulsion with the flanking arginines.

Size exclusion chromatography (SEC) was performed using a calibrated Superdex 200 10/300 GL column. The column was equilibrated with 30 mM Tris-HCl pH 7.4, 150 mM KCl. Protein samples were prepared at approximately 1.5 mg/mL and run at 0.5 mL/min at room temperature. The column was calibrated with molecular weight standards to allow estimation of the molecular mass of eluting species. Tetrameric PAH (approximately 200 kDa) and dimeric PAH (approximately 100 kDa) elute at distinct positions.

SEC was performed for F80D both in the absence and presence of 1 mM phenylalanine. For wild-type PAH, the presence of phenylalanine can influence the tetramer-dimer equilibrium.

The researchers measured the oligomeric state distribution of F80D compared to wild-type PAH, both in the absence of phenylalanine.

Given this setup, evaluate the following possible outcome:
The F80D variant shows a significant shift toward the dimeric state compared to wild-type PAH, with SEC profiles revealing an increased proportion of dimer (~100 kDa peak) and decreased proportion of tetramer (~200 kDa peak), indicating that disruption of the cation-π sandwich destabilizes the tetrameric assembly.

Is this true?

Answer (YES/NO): NO